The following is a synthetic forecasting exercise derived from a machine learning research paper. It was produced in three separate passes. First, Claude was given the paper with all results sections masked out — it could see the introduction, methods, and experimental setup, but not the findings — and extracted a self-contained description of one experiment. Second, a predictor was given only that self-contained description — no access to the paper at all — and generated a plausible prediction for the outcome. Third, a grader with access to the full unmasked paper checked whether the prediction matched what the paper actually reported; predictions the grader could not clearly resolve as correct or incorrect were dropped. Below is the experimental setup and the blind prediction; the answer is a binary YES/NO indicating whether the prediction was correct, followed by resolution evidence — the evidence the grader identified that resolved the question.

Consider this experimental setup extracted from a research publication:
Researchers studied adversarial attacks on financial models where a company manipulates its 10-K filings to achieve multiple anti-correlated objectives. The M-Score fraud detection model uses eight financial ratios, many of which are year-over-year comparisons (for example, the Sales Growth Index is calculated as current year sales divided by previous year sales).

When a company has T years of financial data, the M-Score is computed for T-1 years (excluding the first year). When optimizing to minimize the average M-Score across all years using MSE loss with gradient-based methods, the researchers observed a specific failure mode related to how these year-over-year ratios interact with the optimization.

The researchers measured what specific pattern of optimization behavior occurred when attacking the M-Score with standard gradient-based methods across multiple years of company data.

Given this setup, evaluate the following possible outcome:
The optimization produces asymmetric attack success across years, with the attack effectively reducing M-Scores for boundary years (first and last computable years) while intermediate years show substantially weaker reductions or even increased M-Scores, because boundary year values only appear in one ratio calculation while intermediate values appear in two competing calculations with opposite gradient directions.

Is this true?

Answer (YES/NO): NO